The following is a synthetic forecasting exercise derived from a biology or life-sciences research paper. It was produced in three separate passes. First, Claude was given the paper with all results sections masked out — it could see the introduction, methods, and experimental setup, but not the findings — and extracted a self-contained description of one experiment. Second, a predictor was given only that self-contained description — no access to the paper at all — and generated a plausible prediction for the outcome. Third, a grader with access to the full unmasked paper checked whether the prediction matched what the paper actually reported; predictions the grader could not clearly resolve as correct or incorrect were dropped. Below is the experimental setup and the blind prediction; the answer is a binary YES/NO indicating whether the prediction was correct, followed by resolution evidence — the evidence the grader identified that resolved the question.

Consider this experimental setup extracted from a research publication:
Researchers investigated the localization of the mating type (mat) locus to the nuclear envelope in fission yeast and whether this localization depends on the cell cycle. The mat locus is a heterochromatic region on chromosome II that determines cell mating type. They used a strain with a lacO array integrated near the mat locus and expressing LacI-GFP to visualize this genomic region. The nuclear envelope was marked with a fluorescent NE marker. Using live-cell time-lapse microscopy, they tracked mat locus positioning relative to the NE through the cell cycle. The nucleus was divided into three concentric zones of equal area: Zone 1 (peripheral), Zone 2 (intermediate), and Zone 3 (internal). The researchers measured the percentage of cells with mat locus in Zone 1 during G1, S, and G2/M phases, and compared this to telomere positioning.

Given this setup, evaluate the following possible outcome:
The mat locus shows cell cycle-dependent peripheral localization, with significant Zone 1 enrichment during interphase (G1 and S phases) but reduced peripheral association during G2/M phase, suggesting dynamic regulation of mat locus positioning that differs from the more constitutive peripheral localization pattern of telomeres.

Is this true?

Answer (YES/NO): NO